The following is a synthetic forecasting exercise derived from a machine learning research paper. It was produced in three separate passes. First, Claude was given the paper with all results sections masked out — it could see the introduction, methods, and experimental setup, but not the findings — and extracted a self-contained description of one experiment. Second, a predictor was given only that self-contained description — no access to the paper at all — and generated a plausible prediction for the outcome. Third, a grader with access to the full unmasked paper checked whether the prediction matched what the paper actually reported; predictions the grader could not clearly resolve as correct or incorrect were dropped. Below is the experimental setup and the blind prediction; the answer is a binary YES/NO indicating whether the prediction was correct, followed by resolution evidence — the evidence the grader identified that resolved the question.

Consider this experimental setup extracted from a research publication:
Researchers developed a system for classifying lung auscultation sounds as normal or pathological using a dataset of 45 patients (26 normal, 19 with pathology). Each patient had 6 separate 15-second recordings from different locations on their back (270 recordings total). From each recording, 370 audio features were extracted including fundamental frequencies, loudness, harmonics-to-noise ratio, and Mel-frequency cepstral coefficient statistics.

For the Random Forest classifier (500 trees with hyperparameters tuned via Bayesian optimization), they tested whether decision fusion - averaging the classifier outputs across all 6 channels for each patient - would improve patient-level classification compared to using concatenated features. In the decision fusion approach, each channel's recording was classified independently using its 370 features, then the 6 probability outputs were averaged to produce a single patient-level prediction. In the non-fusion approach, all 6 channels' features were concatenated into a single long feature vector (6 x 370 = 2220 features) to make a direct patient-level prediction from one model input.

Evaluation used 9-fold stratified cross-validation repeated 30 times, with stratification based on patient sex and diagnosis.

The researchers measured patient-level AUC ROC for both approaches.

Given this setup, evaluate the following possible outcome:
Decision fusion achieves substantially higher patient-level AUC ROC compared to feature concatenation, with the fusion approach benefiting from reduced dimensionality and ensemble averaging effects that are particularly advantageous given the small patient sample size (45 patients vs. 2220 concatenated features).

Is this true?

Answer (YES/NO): YES